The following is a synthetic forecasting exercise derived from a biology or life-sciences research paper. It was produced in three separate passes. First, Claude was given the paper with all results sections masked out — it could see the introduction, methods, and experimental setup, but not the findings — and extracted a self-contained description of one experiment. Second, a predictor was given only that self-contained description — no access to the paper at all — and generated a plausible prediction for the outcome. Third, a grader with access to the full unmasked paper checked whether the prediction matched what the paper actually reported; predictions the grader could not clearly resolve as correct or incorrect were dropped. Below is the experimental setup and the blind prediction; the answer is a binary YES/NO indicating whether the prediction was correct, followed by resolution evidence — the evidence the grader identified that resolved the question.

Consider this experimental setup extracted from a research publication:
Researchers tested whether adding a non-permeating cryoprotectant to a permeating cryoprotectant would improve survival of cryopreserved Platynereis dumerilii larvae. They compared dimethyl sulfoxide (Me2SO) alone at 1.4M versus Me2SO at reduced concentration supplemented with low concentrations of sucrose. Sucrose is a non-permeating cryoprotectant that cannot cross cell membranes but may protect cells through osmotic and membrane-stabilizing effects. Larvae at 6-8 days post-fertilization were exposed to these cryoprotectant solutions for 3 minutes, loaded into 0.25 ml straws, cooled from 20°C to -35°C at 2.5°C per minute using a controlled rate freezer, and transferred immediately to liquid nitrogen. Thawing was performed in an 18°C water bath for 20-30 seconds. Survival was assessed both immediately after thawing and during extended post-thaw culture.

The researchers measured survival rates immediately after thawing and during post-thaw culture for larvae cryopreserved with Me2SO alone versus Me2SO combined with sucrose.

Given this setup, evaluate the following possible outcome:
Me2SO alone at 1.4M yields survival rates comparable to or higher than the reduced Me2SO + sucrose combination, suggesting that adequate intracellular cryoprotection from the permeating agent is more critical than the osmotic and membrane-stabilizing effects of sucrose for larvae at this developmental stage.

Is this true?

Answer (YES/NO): NO